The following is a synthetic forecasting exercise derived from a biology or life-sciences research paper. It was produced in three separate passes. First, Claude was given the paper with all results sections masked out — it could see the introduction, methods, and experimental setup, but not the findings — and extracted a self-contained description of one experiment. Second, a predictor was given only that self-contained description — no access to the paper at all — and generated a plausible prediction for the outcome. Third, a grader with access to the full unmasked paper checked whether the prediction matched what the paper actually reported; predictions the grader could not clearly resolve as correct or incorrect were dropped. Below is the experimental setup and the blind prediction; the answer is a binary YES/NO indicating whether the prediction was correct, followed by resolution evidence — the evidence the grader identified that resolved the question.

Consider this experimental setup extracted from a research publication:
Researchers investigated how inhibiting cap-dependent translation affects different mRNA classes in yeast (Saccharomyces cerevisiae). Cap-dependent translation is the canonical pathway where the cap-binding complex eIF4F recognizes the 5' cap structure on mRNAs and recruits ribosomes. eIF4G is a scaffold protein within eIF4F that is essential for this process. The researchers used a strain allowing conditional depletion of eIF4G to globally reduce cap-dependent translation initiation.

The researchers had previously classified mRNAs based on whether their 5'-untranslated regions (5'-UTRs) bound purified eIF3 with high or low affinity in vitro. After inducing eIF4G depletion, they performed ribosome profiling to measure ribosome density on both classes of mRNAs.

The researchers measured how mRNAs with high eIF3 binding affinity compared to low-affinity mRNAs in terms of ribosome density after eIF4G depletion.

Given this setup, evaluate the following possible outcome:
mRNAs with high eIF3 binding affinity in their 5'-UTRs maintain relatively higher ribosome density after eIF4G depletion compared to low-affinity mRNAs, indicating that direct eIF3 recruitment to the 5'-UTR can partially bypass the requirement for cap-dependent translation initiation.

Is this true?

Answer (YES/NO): YES